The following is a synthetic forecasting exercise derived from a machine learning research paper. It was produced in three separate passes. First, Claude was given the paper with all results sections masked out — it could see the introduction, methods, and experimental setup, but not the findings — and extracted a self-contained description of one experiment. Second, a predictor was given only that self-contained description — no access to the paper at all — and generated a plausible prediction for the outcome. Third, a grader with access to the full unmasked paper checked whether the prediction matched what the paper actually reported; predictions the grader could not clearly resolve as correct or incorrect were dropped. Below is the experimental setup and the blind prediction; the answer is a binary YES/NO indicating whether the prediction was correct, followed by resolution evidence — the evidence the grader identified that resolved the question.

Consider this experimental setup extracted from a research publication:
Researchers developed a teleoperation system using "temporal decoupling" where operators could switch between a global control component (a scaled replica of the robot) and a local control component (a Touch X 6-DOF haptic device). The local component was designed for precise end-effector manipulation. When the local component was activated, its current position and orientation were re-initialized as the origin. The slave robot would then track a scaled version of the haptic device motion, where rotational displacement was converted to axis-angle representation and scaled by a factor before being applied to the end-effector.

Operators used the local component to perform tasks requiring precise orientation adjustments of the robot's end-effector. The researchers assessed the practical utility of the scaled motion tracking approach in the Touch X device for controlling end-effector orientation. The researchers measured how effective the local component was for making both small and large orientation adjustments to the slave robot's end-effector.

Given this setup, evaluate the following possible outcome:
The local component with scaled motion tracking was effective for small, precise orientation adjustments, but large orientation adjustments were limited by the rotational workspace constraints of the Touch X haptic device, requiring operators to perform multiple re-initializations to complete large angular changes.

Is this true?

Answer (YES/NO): NO